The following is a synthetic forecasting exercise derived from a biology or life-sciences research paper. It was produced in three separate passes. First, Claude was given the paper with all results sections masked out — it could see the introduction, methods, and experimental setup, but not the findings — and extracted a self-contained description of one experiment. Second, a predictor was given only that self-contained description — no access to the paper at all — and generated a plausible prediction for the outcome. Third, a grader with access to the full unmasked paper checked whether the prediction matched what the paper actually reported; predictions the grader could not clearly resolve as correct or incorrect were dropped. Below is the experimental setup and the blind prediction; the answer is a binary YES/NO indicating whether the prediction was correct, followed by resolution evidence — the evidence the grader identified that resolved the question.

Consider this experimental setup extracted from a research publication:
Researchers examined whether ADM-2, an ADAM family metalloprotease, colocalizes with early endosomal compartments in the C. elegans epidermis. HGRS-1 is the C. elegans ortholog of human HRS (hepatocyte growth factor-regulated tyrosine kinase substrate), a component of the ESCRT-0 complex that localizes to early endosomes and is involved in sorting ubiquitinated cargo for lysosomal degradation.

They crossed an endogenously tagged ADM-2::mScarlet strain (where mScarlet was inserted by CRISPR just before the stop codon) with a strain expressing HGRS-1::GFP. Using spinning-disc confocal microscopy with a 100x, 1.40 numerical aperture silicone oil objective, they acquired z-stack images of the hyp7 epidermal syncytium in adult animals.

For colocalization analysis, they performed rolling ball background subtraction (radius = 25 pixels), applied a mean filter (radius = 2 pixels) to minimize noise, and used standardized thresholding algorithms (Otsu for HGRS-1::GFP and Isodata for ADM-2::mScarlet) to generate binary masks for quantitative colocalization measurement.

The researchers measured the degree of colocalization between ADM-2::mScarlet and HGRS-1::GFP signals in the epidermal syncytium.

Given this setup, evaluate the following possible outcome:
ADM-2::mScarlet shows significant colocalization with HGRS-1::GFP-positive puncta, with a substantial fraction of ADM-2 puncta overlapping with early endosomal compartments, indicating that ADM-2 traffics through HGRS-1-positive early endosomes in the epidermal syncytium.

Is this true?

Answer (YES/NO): NO